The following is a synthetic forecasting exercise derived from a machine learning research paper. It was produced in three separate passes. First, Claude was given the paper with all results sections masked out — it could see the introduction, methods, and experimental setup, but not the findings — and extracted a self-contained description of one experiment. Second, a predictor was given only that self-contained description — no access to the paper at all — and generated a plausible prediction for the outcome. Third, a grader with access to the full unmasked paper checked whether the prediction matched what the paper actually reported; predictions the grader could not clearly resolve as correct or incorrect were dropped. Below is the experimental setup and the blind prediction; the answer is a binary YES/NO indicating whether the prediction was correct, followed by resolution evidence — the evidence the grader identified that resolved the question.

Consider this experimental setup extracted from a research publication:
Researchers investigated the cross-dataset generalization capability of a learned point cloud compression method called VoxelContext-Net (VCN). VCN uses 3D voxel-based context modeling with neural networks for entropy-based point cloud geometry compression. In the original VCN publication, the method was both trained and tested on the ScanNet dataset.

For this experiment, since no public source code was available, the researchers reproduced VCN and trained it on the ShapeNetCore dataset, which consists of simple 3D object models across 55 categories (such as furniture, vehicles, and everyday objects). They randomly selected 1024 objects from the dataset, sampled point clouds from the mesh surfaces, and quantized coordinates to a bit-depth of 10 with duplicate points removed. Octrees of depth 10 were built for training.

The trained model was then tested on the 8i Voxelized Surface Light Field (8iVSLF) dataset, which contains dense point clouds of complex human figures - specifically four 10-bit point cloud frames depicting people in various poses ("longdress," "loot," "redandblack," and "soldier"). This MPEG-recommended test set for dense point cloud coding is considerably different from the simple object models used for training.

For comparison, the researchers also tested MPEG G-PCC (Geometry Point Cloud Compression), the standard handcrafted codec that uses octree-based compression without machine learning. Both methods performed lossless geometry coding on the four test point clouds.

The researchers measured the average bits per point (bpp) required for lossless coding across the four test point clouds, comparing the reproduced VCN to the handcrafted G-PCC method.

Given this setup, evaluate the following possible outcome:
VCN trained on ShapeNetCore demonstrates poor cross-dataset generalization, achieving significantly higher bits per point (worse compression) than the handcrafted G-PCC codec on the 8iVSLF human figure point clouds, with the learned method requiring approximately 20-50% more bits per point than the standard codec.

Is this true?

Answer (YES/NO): YES